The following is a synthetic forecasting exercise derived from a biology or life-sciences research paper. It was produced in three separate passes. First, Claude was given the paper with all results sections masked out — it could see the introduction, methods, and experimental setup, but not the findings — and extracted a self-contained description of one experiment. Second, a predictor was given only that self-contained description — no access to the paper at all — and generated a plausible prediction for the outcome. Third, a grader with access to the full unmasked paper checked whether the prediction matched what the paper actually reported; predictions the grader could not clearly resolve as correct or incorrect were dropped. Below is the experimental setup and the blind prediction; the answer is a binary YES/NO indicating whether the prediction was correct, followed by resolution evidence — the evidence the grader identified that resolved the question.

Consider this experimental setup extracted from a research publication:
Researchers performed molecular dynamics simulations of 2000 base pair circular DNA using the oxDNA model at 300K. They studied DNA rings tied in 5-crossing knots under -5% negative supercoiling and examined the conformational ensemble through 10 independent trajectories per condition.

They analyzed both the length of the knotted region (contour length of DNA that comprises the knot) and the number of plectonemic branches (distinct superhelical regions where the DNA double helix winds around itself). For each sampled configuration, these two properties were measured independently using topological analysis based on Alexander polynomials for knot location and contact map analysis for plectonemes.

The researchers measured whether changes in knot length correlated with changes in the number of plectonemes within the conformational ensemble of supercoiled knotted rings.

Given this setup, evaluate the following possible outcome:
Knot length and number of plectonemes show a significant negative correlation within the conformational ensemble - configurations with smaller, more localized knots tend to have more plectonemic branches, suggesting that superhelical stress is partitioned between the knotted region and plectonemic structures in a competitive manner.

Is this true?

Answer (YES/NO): NO